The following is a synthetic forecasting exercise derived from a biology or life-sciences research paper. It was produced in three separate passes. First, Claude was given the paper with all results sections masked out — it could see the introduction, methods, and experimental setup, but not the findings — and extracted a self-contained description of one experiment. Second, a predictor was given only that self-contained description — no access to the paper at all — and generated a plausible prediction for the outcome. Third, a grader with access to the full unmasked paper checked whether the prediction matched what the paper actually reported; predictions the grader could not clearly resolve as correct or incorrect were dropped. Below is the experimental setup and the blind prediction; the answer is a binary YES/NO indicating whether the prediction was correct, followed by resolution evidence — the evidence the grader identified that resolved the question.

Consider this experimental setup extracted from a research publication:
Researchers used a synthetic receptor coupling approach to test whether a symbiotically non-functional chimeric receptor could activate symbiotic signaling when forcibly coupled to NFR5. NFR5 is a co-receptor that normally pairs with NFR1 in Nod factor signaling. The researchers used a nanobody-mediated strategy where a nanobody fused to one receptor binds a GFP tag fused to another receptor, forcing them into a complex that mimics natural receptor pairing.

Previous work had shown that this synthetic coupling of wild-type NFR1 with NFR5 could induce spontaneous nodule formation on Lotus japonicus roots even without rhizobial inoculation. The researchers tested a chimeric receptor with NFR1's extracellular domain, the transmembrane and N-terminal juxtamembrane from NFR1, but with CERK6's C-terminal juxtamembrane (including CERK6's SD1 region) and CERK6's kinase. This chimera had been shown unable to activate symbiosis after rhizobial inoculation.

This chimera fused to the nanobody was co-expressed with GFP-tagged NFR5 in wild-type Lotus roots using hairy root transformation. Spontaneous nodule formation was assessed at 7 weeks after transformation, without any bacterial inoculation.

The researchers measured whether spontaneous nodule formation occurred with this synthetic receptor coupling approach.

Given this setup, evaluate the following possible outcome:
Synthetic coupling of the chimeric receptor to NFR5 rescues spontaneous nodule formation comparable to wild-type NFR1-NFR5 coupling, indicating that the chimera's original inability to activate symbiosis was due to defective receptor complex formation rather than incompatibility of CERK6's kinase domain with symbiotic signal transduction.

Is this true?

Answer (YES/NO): NO